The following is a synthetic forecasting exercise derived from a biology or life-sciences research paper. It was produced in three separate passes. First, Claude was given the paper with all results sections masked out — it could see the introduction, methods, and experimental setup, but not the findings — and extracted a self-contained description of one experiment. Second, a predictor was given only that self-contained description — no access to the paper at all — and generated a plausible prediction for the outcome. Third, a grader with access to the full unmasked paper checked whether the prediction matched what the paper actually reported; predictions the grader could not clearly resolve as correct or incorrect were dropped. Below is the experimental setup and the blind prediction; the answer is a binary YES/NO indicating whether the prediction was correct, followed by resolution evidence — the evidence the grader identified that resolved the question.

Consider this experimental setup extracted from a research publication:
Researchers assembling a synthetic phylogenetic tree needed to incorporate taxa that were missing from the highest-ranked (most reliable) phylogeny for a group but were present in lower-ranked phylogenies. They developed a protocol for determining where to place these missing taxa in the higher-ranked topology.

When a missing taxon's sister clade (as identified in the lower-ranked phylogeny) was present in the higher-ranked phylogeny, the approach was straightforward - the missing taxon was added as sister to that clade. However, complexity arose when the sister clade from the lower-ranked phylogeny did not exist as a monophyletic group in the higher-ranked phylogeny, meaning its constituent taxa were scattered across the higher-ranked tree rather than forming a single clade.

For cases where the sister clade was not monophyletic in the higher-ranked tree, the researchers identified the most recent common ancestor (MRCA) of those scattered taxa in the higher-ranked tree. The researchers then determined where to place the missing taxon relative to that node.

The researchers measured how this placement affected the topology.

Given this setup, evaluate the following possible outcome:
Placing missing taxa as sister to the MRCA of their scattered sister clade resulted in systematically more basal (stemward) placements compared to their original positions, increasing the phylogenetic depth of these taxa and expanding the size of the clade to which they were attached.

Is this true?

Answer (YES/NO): NO